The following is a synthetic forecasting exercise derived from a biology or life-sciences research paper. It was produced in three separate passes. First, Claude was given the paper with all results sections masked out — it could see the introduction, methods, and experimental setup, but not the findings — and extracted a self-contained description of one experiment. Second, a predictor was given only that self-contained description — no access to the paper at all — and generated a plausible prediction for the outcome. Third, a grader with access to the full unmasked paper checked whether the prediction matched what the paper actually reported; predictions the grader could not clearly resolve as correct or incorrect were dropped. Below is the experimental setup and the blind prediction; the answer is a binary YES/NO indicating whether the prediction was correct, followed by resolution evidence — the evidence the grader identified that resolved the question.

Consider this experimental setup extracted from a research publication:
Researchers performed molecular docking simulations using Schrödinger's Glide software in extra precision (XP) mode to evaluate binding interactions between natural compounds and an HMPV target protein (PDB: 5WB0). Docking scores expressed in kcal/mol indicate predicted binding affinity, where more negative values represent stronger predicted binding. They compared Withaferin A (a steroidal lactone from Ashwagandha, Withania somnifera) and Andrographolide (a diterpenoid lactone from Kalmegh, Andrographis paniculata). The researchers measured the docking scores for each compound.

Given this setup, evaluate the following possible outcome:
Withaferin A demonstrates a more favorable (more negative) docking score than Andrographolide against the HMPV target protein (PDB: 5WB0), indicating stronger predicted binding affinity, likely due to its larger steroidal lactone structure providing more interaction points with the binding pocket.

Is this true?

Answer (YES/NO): YES